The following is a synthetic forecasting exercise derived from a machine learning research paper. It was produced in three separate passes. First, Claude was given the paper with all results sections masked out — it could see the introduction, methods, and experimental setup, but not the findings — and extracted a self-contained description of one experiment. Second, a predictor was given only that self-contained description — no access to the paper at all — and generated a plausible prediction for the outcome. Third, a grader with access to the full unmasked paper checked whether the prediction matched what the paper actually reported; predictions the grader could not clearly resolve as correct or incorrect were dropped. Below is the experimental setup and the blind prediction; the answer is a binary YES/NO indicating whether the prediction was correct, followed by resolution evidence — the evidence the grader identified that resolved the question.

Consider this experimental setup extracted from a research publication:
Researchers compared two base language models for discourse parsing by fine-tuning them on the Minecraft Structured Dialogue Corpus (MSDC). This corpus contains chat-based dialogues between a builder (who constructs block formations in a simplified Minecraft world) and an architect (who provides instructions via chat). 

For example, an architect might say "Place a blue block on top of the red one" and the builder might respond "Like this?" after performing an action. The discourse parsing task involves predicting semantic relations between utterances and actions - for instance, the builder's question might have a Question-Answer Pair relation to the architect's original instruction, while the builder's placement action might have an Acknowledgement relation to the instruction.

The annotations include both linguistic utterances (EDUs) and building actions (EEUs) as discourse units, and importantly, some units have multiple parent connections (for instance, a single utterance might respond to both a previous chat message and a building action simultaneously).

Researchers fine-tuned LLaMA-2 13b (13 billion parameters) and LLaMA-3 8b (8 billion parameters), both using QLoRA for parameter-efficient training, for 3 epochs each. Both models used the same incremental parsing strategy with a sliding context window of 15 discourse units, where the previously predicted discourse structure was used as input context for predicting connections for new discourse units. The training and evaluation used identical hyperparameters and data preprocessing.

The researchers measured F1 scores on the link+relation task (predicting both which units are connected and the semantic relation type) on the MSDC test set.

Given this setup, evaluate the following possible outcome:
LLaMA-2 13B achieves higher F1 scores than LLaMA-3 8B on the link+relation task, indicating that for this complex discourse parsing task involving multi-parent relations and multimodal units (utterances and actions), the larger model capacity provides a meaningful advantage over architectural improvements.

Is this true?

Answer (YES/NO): NO